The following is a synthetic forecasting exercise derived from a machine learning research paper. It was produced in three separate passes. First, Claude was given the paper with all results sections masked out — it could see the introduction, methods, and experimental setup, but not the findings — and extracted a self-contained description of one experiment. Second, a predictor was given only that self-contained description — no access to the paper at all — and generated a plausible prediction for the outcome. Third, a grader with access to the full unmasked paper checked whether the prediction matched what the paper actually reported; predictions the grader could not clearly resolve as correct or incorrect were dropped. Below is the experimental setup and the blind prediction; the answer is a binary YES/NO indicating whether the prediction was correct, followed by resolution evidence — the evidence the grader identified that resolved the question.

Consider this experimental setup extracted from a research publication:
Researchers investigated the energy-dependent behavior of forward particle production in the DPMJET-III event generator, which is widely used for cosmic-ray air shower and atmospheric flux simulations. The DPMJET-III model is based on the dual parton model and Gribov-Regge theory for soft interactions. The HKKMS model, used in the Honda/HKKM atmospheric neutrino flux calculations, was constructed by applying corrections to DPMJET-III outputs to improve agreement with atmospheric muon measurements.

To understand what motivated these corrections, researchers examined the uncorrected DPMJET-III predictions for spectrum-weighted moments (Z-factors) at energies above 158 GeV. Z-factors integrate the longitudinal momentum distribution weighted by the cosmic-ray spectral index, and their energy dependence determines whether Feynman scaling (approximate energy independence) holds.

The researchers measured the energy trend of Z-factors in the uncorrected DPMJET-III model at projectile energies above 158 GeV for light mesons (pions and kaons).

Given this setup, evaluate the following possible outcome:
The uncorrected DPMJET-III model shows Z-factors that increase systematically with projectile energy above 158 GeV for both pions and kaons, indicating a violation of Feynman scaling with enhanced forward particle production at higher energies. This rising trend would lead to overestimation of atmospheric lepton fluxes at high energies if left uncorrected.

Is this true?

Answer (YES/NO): NO